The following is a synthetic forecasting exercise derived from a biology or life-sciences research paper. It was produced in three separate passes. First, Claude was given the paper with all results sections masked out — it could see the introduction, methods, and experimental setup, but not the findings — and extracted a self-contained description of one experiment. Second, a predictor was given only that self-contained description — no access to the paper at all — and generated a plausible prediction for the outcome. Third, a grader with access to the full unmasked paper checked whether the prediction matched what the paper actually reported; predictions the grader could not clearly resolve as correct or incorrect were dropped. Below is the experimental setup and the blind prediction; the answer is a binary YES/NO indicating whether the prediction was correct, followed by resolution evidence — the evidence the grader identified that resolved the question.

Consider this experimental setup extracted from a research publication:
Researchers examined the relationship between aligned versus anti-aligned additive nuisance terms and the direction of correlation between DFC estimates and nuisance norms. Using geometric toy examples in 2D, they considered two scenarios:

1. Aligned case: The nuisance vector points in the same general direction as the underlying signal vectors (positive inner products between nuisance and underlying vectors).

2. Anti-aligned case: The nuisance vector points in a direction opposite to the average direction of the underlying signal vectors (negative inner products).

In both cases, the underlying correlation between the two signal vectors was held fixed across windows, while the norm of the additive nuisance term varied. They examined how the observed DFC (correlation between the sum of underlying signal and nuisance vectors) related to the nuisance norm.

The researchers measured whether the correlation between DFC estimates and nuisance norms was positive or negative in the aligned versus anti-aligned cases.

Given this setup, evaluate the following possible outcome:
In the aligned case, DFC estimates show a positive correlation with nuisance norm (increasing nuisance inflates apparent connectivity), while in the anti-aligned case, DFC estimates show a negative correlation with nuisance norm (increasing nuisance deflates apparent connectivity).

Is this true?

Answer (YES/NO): YES